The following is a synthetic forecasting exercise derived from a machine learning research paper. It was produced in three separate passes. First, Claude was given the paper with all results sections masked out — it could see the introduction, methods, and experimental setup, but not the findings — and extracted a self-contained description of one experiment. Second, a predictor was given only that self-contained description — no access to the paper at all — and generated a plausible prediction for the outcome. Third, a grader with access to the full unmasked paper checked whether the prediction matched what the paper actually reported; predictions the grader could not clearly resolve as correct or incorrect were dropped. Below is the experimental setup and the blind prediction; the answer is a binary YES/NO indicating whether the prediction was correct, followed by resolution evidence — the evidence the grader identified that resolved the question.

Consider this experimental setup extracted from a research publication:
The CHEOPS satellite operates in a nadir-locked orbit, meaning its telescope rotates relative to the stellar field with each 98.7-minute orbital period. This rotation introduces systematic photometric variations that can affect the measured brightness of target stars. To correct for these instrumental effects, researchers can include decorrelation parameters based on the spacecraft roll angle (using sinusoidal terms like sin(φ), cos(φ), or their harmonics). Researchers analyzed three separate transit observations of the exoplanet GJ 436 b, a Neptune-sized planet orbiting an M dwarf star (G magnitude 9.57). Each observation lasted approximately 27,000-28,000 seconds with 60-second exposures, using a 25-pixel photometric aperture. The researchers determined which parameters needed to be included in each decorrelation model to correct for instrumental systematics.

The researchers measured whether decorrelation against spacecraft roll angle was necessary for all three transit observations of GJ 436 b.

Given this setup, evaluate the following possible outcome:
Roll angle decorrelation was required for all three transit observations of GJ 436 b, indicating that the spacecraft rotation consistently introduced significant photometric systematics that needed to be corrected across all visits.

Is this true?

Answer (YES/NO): NO